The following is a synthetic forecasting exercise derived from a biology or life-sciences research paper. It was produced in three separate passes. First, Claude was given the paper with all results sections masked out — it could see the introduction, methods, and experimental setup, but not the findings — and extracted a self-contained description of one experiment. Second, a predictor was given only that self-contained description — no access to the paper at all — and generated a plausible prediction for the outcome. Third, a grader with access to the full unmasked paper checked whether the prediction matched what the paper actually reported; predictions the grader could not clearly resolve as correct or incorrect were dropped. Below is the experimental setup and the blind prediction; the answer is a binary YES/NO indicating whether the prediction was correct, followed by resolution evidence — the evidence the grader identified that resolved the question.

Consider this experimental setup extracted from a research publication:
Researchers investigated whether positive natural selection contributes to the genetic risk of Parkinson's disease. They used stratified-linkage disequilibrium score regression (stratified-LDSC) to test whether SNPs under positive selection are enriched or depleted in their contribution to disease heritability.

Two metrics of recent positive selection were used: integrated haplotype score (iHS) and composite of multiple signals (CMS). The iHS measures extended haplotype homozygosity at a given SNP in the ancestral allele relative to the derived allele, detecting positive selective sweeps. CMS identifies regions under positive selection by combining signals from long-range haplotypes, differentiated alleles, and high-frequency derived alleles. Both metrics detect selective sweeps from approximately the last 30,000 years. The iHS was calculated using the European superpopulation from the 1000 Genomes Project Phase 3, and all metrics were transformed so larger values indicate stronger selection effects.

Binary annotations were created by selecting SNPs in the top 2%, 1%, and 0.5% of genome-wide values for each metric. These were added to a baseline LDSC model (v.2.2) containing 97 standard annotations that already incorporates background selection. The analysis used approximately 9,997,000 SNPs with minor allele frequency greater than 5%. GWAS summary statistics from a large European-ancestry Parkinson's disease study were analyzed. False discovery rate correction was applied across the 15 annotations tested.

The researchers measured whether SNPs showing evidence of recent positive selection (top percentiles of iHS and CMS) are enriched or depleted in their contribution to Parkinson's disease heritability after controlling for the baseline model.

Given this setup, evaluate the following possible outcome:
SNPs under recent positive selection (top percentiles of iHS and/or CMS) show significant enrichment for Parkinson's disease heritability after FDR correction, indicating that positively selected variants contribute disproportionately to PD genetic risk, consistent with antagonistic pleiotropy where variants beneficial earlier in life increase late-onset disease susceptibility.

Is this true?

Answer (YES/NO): NO